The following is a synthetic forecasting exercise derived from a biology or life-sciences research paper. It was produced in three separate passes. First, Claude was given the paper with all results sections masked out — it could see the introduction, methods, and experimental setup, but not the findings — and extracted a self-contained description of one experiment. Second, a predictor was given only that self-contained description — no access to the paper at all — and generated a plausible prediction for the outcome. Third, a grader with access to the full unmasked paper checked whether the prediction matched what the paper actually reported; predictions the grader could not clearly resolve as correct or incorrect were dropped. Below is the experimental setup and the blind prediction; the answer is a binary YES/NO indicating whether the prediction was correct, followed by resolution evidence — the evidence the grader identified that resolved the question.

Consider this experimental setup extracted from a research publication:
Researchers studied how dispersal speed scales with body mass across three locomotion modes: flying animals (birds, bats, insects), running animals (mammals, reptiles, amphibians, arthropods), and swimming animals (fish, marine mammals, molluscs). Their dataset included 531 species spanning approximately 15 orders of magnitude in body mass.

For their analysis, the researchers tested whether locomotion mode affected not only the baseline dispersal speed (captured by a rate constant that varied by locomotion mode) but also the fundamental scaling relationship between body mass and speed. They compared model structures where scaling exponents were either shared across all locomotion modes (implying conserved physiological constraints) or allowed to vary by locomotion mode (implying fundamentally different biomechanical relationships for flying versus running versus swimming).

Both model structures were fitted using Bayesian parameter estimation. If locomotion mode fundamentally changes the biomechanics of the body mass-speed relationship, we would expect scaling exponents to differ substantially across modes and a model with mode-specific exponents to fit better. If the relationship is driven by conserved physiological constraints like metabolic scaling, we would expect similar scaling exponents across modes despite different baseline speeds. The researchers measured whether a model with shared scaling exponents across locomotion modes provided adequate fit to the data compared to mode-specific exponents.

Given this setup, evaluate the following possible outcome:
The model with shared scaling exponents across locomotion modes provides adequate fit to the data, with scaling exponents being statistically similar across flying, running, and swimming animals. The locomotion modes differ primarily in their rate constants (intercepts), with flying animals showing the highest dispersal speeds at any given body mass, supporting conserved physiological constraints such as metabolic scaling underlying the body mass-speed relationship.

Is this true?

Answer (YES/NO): YES